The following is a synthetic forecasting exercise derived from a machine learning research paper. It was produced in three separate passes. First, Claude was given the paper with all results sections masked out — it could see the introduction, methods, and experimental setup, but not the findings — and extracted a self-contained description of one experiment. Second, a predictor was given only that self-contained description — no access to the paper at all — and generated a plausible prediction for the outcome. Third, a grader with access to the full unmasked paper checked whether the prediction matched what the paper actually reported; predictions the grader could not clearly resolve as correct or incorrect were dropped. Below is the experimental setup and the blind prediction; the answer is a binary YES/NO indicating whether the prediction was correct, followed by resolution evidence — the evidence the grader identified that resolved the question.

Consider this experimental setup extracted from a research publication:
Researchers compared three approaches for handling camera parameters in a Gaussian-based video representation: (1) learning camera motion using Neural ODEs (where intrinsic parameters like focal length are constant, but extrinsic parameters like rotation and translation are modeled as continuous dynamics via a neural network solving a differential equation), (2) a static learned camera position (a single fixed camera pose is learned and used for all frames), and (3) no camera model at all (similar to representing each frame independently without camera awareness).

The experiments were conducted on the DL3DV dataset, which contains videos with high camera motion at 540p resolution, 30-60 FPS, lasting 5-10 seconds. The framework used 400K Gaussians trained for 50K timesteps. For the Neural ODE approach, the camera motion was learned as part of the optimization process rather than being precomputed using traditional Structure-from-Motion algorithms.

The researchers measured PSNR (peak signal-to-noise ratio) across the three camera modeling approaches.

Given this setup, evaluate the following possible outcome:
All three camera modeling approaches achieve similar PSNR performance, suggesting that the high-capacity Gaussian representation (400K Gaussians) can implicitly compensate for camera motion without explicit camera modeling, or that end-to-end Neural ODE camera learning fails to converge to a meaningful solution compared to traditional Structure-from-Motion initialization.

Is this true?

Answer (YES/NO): NO